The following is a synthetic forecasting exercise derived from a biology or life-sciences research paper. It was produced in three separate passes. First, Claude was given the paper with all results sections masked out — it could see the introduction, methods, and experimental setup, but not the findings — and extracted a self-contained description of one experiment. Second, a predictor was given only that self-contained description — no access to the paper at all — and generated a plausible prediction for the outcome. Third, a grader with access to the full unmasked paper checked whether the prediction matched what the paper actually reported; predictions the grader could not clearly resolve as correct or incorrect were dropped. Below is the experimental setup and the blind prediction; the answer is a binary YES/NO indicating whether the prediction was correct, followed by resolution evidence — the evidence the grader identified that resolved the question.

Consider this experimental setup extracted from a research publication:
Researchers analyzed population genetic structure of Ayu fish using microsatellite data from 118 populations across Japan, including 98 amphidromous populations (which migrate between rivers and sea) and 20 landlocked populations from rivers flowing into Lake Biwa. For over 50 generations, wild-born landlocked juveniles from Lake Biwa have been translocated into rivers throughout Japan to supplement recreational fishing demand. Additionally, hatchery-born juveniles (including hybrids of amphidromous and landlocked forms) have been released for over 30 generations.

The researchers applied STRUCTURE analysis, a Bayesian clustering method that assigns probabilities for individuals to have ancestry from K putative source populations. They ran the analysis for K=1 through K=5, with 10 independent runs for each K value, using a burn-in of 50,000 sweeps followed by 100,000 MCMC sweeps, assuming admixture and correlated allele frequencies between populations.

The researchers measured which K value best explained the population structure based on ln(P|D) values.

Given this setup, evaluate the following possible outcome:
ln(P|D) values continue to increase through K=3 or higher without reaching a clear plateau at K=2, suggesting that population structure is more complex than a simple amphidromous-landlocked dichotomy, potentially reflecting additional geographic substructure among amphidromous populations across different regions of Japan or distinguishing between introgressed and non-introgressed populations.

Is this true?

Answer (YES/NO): YES